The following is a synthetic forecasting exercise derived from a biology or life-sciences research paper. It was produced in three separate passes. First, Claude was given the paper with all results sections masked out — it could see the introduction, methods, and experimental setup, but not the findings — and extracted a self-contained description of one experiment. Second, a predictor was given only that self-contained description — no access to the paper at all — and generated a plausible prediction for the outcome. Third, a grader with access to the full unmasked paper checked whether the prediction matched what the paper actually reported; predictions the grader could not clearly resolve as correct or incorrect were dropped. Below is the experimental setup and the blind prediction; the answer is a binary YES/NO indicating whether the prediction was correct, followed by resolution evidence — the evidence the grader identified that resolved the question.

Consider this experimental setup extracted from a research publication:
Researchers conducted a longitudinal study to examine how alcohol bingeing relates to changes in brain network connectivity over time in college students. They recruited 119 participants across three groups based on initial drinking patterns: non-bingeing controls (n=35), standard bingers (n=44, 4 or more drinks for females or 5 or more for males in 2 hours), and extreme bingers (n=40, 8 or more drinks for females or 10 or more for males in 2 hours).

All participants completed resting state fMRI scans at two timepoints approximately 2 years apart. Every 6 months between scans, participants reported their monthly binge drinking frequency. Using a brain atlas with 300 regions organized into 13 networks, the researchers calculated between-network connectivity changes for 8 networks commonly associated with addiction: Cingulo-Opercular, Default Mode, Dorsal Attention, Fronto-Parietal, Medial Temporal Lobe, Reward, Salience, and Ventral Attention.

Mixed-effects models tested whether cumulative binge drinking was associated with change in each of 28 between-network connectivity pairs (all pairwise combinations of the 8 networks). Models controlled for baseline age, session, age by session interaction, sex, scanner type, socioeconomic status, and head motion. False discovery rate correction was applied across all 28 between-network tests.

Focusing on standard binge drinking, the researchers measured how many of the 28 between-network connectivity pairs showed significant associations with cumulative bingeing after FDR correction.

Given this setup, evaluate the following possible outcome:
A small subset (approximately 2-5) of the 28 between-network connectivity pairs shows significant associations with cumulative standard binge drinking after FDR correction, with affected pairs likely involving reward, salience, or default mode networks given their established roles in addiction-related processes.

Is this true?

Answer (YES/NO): NO